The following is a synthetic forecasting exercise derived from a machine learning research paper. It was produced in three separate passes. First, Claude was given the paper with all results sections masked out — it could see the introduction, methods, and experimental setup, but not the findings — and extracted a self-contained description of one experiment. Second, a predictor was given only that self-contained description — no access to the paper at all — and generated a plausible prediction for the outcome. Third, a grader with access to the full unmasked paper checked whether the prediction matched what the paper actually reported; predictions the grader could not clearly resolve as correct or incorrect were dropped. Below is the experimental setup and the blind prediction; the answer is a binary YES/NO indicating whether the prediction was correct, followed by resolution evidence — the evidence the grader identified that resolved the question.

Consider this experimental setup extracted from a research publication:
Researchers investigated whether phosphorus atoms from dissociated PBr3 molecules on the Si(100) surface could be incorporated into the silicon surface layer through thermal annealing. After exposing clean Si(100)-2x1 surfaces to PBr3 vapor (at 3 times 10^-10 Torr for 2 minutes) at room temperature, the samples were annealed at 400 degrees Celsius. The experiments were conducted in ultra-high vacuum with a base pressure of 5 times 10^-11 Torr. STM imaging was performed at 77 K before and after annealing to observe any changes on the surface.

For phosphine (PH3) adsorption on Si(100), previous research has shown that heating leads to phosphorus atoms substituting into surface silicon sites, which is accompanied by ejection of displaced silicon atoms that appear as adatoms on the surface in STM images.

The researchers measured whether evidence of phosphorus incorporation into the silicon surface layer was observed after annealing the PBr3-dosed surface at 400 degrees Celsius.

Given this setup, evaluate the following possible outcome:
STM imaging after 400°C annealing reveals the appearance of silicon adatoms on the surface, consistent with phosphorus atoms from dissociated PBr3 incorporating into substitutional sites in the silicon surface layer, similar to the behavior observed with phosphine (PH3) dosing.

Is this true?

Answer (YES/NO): YES